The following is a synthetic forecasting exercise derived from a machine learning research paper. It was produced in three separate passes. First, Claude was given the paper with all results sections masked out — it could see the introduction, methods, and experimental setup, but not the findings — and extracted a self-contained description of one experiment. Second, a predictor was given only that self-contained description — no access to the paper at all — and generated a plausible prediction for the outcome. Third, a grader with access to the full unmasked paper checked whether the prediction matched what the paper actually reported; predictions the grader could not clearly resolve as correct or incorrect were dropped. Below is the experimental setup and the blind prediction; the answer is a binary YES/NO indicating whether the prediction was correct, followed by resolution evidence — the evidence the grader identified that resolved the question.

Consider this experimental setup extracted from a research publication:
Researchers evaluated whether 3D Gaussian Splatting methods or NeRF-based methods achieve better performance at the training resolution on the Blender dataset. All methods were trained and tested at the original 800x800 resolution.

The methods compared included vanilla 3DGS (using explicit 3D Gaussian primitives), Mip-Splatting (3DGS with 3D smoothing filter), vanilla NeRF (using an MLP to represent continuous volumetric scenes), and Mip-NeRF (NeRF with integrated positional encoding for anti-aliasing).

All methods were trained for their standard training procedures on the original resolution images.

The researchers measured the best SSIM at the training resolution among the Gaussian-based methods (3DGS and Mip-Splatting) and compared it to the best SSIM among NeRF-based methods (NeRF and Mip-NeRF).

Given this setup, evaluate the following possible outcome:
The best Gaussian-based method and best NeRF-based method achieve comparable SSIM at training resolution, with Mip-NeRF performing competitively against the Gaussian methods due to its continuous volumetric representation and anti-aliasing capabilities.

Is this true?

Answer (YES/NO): NO